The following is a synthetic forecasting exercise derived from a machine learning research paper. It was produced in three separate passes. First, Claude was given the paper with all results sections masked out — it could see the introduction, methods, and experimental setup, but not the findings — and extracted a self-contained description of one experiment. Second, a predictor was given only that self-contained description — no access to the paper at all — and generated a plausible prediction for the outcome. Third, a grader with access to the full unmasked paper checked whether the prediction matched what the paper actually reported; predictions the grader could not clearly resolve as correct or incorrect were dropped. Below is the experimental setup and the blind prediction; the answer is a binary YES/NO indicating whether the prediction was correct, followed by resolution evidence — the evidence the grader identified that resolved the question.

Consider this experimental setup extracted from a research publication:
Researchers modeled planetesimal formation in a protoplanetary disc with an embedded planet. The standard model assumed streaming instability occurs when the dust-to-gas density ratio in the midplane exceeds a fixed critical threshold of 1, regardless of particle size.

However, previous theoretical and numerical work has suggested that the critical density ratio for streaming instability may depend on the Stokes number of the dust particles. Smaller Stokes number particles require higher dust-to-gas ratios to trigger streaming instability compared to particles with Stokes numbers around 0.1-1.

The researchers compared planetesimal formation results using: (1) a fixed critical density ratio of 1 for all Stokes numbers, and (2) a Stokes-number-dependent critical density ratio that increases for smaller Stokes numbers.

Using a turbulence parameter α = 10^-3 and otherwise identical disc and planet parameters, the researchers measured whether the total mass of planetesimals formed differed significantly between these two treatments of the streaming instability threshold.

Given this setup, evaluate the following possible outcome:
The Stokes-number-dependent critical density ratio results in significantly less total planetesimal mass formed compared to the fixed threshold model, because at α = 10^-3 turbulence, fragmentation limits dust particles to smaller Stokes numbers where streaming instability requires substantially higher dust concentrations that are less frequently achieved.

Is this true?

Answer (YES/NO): NO